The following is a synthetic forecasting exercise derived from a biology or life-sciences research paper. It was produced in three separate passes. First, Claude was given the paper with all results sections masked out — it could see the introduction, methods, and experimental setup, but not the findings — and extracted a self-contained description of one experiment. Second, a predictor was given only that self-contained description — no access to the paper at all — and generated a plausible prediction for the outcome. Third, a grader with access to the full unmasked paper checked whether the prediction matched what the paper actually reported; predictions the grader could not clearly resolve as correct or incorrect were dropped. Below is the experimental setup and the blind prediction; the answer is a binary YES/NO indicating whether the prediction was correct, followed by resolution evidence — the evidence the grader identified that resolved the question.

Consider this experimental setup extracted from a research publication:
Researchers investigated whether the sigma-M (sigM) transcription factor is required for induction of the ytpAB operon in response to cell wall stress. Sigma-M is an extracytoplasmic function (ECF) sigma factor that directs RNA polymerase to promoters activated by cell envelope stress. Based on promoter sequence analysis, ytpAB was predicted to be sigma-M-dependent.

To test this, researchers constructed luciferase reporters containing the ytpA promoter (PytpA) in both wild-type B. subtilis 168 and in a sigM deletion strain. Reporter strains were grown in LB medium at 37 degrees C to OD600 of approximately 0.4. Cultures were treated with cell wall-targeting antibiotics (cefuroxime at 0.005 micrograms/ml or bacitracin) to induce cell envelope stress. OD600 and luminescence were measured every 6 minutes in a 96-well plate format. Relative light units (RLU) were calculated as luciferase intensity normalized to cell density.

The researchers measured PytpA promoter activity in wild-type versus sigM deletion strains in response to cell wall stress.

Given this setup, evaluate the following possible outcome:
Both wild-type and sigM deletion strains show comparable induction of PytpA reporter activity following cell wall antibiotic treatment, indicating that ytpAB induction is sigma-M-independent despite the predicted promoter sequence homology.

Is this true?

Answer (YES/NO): NO